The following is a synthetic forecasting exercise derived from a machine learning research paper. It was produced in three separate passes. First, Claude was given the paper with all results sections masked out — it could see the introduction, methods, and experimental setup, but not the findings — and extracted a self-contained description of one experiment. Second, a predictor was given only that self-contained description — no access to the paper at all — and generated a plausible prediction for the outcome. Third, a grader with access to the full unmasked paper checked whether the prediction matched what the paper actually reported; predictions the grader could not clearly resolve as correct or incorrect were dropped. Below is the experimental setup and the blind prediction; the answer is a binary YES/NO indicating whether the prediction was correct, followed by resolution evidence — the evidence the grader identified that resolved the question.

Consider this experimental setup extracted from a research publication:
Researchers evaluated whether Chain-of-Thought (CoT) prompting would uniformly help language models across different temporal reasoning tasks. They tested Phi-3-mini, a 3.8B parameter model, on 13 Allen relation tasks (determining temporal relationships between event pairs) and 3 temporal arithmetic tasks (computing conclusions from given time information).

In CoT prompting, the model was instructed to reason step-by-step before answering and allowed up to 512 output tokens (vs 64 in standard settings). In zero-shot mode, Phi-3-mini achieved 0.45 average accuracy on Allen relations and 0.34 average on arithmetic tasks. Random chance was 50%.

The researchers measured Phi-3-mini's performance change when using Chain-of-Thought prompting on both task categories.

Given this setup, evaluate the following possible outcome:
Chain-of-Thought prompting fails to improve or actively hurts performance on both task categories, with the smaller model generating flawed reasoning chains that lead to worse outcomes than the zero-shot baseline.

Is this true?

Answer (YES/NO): NO